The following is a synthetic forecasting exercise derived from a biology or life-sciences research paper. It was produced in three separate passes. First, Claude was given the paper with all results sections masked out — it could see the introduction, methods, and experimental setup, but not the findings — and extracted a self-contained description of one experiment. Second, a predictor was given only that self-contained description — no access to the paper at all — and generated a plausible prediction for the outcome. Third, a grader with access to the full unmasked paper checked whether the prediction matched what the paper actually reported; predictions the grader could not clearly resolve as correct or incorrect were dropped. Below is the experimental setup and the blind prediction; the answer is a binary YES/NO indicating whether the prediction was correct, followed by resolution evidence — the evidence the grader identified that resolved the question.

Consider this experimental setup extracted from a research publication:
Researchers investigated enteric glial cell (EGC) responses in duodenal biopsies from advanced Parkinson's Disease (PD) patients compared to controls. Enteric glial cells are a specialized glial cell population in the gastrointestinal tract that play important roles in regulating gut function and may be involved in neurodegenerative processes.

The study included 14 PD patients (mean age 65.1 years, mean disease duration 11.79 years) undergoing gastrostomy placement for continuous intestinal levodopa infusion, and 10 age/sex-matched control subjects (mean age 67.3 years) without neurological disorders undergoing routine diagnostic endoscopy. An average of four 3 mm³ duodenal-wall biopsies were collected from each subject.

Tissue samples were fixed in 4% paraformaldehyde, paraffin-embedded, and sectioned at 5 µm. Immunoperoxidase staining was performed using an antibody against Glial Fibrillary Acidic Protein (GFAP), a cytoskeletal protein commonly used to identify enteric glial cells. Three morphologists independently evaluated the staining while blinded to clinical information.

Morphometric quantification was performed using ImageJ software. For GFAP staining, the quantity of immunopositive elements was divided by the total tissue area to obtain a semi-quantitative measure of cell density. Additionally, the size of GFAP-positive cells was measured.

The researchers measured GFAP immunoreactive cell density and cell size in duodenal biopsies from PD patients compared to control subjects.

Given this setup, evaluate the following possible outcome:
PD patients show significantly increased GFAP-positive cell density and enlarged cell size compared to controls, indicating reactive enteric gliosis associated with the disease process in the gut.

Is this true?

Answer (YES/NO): YES